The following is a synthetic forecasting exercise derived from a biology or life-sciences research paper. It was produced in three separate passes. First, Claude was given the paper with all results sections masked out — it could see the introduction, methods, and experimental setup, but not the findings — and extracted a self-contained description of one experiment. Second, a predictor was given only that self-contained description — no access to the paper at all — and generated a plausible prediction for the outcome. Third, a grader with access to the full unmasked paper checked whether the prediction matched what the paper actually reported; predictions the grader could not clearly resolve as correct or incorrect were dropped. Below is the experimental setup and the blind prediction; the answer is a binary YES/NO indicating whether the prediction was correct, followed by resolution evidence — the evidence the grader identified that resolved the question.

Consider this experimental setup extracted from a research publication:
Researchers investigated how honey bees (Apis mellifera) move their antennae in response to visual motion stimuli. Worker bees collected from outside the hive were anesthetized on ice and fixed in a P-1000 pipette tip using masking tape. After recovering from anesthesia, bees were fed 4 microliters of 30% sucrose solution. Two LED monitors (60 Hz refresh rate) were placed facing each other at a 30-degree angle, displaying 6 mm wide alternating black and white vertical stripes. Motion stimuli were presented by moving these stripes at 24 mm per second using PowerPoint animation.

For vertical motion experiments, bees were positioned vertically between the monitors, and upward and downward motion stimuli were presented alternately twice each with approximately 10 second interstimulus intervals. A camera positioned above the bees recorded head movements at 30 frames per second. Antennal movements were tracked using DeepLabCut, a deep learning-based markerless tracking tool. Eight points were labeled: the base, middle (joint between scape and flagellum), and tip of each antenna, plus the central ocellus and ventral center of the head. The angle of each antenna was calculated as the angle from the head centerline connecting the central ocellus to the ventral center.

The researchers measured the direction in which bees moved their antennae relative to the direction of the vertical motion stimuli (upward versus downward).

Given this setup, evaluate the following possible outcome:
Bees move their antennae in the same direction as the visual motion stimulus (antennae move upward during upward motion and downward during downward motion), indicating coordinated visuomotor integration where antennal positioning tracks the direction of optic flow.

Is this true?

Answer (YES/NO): NO